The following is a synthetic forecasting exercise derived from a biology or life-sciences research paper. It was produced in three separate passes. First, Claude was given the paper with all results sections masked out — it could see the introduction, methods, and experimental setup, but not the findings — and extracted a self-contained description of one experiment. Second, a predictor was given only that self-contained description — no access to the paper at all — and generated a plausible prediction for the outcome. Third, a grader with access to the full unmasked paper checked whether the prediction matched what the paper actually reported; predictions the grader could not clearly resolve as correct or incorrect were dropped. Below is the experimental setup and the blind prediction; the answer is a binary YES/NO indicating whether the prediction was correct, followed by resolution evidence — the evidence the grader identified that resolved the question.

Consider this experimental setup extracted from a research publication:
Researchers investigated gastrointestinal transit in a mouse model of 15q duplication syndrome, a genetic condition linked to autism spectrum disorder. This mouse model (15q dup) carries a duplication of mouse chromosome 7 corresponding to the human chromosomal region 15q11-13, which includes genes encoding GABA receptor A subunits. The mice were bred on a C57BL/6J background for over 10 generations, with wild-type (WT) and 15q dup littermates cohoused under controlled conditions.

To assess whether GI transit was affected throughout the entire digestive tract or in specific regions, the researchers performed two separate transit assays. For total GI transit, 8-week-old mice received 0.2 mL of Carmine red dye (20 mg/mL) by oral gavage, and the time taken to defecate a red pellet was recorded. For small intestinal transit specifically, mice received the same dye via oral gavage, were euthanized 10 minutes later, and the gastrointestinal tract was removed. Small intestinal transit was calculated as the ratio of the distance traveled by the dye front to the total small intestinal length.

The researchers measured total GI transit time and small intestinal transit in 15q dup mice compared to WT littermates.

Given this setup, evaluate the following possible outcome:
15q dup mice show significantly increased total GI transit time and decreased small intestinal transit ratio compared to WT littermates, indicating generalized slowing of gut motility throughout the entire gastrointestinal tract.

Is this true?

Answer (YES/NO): NO